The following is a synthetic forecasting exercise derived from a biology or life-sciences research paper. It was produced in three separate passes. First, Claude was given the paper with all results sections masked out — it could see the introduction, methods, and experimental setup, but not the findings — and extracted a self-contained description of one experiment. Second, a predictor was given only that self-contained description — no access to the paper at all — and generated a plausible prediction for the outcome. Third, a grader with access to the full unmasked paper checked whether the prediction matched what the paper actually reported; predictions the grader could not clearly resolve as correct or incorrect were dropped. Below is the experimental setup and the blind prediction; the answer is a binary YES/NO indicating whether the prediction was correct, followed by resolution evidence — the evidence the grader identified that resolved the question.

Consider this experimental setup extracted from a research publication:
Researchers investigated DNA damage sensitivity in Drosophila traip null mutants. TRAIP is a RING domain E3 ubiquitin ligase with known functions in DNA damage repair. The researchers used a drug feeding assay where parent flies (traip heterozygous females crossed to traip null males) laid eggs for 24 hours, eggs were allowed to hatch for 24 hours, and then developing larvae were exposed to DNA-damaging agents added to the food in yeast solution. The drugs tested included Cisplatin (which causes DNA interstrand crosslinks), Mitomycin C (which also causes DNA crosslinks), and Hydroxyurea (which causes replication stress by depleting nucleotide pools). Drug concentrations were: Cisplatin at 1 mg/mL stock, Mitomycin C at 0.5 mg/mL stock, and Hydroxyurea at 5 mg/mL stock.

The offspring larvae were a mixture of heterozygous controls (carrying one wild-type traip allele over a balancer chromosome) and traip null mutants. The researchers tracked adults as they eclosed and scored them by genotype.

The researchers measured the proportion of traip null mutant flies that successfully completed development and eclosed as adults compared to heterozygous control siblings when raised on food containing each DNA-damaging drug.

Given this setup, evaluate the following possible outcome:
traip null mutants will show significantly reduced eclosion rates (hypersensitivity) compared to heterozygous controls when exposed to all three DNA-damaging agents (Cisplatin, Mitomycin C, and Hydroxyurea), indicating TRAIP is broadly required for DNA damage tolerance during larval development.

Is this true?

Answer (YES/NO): NO